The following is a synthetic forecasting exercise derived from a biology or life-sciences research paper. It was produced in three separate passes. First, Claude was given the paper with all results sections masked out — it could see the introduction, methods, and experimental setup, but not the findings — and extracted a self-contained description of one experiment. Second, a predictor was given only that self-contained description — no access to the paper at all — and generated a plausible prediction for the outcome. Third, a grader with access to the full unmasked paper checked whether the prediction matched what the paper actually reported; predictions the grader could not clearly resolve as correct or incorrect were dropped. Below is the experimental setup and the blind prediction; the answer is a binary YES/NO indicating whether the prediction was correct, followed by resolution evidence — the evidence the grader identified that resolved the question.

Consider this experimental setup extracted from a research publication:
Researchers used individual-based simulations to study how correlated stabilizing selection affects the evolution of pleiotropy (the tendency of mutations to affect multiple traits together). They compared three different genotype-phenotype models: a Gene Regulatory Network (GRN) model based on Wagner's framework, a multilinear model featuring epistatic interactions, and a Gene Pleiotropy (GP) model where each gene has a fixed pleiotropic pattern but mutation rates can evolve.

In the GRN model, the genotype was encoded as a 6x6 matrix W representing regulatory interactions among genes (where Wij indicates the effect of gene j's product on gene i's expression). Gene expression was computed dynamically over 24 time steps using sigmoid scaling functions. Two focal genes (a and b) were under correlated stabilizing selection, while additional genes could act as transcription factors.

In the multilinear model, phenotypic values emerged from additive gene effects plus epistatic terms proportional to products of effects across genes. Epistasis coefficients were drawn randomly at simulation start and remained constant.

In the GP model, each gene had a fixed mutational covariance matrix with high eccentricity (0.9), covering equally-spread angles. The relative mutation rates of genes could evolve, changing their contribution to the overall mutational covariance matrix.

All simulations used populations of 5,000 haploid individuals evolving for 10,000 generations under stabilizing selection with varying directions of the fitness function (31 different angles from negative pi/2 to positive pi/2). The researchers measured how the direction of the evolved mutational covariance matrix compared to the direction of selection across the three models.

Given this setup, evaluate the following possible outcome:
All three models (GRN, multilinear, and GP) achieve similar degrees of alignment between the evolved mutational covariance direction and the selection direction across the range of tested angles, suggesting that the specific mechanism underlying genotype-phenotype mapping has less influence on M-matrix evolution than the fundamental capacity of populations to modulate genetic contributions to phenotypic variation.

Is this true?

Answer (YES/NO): NO